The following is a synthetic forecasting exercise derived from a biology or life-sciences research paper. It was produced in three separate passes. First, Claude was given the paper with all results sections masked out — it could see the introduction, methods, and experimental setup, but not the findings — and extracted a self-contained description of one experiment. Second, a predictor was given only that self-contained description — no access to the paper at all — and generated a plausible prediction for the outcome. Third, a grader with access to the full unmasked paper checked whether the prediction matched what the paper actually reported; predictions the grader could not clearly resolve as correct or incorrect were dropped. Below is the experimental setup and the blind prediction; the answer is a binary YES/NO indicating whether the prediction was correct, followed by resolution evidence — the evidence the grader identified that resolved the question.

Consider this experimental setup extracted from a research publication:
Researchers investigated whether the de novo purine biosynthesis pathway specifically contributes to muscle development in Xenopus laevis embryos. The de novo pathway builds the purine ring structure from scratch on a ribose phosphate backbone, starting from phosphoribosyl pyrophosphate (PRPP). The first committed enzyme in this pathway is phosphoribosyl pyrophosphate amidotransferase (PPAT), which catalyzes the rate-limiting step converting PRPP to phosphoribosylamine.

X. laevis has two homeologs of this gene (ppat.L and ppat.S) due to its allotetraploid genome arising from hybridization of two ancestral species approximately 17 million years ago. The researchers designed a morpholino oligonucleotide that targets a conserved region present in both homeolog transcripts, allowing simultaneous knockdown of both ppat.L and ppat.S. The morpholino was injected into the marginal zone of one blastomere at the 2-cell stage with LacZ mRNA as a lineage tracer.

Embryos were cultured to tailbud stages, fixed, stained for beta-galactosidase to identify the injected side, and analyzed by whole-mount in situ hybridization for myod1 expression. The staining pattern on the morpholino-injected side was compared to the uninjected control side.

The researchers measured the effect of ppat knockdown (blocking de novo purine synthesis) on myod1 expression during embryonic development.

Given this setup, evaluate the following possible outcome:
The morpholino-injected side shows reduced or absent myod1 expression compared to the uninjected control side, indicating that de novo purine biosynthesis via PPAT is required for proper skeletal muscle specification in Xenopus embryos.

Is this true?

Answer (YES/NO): YES